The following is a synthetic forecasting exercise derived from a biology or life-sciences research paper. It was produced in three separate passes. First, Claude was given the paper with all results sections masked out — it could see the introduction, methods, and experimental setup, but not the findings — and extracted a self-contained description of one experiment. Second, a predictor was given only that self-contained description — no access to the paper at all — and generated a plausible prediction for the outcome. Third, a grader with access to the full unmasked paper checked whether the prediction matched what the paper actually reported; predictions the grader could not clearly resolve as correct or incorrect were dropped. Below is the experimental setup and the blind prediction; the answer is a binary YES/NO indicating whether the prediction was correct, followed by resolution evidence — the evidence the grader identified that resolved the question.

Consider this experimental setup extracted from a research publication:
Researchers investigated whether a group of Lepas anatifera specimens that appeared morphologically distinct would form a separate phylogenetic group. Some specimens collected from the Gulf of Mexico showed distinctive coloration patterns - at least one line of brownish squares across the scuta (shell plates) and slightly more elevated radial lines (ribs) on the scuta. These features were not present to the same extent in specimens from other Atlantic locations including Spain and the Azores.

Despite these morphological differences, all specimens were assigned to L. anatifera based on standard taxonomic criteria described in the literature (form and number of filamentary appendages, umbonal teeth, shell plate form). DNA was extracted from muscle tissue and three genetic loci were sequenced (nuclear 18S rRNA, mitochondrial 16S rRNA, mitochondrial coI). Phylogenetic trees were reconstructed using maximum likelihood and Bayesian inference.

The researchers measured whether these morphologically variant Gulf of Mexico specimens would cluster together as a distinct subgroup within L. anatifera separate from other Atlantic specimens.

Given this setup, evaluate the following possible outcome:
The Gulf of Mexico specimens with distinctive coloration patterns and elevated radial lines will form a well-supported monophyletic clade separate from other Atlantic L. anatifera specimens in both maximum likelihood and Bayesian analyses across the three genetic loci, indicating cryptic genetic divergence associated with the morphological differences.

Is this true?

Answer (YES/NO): NO